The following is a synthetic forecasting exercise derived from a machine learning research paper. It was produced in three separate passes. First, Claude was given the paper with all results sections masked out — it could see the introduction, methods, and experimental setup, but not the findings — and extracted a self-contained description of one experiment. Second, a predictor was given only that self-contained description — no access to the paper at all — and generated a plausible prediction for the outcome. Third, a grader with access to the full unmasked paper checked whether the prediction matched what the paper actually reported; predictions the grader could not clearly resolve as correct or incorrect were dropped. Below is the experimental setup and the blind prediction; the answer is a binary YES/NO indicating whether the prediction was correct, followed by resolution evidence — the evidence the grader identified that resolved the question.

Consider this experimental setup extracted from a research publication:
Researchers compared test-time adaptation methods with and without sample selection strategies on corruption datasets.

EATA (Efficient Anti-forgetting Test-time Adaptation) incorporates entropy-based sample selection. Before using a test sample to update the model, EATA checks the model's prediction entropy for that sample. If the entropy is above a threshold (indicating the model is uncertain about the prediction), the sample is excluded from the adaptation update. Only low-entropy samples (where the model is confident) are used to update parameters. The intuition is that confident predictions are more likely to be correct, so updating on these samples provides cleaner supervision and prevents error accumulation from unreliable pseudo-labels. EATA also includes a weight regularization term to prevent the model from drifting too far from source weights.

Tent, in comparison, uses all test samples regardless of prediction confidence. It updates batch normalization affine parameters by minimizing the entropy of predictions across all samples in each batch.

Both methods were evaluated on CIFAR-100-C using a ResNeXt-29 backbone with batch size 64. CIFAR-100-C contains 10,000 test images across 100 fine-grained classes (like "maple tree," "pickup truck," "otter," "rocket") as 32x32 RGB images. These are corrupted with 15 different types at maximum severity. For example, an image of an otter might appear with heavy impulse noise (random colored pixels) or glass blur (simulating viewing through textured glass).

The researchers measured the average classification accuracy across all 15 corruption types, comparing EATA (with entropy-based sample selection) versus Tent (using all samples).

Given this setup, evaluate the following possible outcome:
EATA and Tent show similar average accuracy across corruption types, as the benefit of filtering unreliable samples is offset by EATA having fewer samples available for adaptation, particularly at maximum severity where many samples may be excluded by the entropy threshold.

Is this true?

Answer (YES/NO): NO